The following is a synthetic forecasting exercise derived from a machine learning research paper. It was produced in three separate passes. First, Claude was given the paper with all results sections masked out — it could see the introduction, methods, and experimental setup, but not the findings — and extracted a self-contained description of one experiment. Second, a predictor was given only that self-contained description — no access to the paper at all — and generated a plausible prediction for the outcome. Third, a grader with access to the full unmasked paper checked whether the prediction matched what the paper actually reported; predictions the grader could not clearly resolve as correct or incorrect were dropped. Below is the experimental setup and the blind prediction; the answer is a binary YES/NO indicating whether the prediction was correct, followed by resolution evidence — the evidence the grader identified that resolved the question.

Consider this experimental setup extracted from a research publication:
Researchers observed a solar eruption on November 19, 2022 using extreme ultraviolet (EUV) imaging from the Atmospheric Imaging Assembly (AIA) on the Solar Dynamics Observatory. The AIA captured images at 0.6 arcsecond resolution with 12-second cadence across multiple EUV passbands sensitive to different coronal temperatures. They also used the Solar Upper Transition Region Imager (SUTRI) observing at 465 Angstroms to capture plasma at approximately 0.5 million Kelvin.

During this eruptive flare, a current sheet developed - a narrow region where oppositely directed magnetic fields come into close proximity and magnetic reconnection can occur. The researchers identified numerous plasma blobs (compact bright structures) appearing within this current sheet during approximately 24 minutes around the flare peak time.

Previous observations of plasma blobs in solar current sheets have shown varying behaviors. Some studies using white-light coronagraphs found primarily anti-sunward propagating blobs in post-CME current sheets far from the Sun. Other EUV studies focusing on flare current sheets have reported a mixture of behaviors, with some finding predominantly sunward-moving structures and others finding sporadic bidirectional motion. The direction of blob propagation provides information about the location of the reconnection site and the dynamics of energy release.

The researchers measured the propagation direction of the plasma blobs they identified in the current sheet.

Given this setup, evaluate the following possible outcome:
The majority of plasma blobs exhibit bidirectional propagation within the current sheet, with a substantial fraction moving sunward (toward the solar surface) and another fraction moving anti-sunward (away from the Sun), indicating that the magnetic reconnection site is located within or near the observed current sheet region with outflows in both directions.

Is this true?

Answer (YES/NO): YES